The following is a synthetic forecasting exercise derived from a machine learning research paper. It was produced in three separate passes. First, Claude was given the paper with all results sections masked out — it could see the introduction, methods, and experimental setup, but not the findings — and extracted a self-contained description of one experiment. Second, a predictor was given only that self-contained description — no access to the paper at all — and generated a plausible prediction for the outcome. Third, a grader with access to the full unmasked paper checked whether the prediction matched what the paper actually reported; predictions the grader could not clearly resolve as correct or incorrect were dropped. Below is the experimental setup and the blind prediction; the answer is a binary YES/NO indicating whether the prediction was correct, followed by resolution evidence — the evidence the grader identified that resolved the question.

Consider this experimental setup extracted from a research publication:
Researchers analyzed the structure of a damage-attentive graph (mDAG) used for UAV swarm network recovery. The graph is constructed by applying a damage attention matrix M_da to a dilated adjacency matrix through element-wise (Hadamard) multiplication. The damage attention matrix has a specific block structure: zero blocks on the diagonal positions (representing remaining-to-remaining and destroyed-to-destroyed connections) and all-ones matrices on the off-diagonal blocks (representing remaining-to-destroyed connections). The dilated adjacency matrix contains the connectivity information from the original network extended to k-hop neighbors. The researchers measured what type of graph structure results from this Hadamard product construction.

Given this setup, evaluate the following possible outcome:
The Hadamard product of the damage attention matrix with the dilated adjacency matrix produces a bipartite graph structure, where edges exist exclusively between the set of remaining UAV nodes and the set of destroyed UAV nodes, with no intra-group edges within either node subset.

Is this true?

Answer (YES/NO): YES